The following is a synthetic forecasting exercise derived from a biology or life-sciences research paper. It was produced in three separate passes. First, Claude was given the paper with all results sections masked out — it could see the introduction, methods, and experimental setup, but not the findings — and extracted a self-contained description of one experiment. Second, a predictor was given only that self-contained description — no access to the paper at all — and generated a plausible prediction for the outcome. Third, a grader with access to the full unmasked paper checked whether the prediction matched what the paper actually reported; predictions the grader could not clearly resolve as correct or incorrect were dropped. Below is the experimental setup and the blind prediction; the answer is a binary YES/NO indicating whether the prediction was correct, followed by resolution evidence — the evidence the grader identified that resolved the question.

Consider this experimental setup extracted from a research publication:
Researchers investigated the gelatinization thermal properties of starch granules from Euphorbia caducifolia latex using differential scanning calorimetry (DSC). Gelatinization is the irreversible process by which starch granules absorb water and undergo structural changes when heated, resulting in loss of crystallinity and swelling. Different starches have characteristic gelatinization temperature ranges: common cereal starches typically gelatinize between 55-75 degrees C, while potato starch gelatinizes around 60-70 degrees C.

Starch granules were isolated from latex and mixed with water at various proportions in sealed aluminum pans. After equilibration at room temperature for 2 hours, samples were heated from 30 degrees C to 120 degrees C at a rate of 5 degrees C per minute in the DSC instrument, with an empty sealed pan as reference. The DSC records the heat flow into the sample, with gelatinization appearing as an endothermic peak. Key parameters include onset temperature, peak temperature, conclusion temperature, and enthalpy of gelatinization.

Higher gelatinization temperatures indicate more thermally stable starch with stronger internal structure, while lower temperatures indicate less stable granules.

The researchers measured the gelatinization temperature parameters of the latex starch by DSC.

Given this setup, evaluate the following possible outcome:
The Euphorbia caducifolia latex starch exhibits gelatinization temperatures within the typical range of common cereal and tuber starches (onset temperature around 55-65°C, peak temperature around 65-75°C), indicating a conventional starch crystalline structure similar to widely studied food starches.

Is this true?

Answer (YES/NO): NO